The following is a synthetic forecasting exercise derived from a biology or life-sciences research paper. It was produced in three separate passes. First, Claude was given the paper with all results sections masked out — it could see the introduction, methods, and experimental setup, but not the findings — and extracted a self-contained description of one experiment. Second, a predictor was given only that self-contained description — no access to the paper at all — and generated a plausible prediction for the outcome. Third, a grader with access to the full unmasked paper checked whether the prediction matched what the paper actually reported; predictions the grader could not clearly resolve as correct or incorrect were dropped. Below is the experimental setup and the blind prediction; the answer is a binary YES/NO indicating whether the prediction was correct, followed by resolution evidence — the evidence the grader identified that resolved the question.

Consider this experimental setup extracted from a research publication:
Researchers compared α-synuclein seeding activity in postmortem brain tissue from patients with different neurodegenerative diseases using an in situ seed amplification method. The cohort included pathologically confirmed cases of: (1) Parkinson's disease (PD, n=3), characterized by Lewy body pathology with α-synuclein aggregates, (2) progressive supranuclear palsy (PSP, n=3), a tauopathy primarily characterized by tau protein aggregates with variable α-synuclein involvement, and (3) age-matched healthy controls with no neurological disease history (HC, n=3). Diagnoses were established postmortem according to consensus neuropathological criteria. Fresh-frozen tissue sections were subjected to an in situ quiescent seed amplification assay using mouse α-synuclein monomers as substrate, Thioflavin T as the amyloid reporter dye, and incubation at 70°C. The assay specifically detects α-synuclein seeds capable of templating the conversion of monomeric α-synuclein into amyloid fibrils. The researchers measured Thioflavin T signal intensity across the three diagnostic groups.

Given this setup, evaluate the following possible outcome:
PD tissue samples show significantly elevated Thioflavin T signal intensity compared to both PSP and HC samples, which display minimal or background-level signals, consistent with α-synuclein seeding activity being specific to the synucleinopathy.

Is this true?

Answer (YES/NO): YES